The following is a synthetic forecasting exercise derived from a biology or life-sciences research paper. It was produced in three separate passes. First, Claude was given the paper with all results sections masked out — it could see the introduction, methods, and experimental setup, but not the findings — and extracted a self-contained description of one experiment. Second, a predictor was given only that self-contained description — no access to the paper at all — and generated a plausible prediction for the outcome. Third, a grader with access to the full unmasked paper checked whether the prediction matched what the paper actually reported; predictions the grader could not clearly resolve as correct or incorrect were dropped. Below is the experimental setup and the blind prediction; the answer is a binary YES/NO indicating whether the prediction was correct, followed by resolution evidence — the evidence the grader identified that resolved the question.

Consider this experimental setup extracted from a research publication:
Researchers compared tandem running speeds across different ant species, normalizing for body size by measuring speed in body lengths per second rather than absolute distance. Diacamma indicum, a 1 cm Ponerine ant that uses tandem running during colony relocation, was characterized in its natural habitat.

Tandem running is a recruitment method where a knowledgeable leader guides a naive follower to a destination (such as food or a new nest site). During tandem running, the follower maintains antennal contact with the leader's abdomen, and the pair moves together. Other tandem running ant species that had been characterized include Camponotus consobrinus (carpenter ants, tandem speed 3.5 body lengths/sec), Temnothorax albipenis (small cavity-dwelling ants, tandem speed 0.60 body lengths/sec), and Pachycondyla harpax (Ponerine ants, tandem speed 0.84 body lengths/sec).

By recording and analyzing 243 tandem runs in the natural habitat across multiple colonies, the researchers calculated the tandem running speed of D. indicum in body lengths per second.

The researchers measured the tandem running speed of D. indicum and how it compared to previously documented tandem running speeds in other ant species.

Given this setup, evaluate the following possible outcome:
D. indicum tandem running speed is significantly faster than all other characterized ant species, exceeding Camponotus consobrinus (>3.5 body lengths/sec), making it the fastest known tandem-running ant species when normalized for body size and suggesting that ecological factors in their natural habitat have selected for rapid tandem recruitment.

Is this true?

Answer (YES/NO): YES